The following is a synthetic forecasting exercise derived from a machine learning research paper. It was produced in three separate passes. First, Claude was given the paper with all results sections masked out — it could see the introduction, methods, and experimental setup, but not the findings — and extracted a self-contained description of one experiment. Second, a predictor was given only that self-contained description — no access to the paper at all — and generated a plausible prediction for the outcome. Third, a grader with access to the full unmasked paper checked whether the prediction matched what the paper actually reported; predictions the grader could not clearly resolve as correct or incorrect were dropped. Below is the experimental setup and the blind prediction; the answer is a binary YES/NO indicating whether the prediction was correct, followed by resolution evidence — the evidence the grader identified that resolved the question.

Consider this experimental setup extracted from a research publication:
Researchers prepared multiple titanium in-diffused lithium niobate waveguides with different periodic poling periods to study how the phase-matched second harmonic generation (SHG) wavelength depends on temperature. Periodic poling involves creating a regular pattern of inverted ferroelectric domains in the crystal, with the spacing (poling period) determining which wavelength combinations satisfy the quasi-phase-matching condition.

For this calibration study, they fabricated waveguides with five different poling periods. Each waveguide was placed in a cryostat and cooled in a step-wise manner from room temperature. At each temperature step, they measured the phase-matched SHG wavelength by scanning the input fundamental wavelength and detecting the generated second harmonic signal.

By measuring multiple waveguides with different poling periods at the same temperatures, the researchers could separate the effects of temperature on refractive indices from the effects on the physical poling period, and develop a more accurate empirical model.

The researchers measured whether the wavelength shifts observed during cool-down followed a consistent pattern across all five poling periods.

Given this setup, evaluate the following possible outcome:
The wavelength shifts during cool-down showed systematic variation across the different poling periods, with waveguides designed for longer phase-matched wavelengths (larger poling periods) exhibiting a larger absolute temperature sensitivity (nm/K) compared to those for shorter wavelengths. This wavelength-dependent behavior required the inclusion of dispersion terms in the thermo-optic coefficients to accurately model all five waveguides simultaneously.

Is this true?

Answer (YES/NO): NO